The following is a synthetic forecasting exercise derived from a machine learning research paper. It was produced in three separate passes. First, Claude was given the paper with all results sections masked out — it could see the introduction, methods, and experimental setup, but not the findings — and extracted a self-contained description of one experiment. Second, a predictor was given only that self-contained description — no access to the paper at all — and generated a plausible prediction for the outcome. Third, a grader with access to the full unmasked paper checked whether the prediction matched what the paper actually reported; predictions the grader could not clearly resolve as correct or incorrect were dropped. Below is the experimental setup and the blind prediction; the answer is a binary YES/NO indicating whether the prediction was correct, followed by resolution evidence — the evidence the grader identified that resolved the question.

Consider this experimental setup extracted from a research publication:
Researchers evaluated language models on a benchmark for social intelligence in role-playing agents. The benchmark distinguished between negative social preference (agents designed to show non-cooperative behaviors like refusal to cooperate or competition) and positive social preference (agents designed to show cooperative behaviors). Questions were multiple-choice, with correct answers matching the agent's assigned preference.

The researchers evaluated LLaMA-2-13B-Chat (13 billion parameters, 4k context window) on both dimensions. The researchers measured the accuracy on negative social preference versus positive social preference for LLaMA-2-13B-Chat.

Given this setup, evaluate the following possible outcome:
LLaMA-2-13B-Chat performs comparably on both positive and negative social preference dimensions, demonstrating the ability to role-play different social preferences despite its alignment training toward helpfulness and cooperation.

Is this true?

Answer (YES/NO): NO